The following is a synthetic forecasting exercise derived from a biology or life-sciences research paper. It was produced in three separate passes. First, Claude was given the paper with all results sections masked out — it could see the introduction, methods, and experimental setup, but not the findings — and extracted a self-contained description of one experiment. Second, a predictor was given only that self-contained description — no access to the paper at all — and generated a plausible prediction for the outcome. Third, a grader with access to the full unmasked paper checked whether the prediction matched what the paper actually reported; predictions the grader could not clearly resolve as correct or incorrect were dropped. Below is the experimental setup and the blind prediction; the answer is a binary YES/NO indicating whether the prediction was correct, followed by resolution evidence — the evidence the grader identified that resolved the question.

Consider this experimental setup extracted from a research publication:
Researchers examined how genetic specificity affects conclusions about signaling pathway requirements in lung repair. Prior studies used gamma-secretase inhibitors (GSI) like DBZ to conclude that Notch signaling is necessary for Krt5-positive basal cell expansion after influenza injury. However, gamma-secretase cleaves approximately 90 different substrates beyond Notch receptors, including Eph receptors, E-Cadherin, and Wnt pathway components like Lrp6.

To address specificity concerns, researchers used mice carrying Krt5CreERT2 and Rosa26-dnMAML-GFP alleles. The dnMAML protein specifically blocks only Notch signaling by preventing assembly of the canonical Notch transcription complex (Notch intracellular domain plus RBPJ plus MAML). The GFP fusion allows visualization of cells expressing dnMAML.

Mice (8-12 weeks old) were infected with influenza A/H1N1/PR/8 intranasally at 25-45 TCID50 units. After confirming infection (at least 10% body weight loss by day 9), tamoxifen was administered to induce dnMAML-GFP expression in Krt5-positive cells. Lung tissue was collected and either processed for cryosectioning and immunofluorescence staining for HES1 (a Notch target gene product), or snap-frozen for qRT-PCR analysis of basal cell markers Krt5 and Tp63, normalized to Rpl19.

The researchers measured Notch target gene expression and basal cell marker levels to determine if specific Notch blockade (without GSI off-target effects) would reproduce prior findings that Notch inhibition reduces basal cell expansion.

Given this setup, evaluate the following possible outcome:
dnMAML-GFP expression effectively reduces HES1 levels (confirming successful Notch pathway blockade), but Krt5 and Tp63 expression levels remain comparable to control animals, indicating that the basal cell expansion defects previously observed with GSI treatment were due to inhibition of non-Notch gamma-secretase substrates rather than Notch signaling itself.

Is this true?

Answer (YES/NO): NO